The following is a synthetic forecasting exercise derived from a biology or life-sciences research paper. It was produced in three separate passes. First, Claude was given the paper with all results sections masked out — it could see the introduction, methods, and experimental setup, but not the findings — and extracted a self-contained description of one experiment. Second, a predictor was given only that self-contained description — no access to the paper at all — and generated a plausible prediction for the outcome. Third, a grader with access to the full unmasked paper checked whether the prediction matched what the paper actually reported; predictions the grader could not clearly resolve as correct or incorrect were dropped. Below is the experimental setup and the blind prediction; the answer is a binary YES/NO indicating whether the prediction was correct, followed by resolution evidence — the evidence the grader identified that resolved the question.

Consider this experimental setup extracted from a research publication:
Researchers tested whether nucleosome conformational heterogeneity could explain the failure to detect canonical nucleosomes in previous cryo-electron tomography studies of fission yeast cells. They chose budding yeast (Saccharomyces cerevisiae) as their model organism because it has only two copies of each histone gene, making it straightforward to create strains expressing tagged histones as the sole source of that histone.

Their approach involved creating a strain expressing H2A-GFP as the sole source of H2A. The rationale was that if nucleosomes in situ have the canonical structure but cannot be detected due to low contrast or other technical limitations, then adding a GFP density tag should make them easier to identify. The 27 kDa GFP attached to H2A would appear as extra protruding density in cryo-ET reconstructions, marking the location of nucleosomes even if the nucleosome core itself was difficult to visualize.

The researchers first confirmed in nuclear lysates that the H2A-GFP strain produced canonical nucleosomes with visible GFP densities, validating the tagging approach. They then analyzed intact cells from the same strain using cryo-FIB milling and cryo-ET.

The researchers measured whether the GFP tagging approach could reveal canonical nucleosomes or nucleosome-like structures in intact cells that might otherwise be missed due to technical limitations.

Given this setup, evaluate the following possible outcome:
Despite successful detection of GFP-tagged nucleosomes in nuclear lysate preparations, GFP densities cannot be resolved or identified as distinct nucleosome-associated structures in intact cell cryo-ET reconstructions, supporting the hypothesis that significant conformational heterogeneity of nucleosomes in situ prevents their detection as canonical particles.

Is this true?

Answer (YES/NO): YES